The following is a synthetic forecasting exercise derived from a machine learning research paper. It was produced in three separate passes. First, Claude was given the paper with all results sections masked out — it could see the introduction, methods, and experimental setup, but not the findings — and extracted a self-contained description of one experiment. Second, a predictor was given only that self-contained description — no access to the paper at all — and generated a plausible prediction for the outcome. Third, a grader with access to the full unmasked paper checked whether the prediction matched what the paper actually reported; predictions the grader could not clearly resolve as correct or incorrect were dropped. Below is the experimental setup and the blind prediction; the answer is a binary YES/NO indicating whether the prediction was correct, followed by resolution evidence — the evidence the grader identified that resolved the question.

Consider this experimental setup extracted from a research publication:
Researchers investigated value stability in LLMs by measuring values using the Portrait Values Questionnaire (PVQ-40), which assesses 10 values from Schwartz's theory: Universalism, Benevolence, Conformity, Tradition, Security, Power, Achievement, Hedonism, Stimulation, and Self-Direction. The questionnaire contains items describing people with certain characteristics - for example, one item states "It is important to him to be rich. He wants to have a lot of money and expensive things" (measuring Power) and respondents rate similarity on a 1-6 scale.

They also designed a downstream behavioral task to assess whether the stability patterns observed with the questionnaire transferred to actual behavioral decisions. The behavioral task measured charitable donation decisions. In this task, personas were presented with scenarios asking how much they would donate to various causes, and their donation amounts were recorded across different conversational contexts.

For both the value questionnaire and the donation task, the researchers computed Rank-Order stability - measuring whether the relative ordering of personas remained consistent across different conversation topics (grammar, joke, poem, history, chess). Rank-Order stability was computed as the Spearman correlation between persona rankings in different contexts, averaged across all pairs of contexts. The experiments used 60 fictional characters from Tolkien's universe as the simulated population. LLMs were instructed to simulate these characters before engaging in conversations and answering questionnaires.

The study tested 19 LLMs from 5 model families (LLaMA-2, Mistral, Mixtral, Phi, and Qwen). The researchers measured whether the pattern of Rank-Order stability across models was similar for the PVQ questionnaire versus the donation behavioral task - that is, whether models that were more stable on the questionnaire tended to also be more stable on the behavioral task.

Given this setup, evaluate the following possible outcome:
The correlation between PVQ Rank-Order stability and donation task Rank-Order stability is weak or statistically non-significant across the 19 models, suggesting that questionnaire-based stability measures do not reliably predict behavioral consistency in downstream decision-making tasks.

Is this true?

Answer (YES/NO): NO